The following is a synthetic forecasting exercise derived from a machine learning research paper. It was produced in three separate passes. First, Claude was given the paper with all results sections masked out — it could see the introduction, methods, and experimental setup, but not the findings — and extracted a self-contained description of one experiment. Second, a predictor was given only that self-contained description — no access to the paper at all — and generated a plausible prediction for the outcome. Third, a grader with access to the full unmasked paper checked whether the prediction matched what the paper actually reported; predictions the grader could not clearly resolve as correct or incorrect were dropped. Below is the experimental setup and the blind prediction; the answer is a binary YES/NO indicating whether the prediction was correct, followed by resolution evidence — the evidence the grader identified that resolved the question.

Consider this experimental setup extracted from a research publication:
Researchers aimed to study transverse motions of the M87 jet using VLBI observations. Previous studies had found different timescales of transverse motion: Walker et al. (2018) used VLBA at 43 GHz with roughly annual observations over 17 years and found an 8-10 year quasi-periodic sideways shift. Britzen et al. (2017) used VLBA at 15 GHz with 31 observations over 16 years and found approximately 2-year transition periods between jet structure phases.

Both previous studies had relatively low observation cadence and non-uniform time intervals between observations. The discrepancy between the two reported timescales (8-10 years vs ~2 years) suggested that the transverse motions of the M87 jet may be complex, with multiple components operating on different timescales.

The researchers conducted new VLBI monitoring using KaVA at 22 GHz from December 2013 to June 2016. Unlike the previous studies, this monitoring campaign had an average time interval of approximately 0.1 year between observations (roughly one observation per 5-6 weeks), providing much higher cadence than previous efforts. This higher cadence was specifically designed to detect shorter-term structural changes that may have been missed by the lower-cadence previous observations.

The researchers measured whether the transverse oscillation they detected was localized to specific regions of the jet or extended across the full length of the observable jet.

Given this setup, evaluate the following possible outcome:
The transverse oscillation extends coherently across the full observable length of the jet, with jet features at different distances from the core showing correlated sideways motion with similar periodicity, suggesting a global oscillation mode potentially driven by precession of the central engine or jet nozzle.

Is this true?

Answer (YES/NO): NO